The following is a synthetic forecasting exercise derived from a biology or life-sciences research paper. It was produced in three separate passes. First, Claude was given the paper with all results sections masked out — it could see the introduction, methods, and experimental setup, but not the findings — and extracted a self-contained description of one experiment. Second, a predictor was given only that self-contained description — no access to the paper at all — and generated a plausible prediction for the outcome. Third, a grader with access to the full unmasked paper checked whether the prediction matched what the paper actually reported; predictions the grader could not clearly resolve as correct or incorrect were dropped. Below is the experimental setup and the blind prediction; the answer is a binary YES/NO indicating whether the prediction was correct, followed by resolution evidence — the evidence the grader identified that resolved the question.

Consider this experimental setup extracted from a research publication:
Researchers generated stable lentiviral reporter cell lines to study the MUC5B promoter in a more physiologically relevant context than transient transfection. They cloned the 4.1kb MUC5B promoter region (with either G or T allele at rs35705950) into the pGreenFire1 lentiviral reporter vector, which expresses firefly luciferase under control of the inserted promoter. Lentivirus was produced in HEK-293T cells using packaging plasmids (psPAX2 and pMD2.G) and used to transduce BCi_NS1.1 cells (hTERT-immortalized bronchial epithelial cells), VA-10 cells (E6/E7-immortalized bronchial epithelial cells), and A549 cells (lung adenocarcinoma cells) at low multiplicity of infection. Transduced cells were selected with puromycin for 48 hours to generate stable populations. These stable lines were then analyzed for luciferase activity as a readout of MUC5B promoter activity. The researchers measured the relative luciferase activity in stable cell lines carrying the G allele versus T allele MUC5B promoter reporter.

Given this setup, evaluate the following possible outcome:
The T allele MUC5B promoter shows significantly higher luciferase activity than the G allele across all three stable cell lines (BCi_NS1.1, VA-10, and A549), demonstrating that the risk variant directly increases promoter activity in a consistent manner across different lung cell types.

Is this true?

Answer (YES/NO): YES